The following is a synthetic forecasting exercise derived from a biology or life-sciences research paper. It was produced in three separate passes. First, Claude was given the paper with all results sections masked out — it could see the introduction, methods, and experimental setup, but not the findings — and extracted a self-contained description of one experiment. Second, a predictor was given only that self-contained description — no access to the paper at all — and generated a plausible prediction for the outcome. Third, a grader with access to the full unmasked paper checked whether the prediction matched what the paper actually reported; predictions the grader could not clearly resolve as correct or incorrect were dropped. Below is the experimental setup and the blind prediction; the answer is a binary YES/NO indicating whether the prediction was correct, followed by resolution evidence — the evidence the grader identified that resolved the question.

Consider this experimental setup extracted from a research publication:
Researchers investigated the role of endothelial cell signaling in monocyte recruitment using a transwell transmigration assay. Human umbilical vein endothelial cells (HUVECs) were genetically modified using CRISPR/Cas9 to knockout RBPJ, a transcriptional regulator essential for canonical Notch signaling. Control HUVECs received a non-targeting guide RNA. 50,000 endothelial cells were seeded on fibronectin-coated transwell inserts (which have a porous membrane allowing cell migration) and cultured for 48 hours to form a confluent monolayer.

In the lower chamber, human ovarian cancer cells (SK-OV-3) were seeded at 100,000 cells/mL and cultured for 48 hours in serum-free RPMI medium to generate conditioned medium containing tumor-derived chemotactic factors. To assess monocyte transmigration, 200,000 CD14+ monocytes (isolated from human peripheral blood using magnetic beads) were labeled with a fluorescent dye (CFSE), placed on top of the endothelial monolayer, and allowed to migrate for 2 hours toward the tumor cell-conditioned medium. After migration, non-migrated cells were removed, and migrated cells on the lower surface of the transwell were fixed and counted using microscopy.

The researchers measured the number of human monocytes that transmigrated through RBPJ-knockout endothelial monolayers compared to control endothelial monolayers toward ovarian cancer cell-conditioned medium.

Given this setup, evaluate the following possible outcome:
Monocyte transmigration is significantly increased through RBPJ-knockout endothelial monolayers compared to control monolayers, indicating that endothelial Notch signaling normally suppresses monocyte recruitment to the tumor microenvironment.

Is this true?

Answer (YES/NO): NO